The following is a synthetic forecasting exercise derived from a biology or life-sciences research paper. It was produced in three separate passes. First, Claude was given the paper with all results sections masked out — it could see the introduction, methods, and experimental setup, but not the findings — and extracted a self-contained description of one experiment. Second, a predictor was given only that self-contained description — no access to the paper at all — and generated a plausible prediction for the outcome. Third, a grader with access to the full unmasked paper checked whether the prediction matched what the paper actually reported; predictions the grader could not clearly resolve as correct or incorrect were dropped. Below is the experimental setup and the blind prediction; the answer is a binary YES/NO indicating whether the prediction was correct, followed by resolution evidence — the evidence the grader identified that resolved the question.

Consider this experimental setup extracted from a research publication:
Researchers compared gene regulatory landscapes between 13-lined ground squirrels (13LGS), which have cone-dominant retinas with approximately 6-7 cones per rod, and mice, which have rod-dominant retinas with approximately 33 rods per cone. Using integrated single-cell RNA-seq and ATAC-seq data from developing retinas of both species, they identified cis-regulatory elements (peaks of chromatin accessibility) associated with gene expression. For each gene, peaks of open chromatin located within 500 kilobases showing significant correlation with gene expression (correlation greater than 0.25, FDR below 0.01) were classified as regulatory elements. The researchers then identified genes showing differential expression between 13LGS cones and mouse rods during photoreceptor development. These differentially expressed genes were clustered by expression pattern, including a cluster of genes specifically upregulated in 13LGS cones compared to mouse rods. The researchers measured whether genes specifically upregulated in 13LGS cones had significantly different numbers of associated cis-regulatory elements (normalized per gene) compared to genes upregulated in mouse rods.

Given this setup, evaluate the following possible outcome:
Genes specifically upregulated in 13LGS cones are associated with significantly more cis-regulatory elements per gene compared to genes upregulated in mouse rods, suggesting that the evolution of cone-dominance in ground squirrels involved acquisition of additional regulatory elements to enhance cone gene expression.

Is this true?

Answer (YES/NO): YES